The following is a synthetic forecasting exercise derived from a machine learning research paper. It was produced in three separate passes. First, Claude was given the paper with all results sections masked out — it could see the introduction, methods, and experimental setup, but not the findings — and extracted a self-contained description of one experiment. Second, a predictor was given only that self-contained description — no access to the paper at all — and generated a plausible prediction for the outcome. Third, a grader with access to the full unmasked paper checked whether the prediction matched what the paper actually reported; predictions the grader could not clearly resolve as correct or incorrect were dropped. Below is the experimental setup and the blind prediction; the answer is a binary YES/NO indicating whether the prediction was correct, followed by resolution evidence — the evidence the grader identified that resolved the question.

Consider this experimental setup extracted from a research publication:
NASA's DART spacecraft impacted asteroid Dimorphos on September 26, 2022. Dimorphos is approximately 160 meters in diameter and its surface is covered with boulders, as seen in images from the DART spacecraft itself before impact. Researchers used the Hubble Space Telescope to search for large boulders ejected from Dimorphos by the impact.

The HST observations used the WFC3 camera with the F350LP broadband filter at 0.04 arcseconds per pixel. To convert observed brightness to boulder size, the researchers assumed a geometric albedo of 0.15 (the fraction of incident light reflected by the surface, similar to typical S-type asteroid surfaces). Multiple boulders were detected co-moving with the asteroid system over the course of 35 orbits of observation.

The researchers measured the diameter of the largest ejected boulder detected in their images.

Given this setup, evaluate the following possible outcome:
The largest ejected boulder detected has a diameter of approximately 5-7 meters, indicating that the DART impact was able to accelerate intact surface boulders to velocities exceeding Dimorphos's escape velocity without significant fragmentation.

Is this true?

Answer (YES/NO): YES